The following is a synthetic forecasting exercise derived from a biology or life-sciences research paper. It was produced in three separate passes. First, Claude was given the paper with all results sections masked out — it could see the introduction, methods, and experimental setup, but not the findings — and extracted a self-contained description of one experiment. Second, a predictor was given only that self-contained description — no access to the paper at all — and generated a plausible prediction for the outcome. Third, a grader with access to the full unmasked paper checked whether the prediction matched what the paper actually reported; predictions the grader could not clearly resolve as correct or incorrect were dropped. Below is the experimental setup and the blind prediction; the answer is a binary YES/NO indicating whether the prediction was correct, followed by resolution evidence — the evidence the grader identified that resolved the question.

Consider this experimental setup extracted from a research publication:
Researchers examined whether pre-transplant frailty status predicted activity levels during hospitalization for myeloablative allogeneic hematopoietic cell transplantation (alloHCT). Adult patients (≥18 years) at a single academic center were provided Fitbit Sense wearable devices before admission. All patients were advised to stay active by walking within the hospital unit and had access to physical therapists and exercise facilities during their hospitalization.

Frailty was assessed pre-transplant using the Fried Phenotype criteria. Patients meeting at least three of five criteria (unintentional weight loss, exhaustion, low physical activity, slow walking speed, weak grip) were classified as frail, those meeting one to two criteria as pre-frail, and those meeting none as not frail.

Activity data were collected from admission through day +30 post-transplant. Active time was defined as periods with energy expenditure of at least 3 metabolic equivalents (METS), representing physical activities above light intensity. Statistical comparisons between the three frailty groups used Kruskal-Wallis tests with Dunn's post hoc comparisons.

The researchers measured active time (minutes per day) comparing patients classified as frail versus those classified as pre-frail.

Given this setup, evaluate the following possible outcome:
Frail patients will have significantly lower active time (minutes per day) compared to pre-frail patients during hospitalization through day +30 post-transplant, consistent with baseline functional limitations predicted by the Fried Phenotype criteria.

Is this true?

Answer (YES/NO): NO